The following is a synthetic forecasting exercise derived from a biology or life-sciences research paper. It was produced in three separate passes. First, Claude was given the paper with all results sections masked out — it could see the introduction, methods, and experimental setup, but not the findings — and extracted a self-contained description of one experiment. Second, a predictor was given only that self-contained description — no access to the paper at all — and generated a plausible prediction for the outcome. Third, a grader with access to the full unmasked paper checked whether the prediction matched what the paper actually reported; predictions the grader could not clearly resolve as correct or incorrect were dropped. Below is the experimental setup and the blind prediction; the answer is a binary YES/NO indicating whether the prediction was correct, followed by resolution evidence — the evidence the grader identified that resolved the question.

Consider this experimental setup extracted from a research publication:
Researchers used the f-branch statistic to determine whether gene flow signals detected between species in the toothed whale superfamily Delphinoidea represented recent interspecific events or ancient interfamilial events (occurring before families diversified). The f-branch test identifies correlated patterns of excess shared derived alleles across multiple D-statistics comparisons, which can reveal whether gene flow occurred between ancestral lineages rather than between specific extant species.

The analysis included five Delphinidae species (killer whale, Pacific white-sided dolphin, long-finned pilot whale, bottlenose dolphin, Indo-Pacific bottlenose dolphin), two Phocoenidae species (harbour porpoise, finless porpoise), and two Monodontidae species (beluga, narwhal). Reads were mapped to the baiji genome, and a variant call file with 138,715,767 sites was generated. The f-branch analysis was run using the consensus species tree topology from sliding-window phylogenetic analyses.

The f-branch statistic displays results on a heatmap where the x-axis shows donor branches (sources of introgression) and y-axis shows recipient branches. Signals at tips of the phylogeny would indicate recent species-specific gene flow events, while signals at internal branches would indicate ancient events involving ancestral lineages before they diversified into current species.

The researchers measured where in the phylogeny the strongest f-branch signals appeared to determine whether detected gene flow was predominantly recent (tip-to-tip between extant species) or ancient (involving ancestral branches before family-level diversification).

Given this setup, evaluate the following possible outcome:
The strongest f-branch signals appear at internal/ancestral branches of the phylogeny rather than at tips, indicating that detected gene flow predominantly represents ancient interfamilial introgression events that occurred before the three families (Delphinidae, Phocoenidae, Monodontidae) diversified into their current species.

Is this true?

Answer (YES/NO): YES